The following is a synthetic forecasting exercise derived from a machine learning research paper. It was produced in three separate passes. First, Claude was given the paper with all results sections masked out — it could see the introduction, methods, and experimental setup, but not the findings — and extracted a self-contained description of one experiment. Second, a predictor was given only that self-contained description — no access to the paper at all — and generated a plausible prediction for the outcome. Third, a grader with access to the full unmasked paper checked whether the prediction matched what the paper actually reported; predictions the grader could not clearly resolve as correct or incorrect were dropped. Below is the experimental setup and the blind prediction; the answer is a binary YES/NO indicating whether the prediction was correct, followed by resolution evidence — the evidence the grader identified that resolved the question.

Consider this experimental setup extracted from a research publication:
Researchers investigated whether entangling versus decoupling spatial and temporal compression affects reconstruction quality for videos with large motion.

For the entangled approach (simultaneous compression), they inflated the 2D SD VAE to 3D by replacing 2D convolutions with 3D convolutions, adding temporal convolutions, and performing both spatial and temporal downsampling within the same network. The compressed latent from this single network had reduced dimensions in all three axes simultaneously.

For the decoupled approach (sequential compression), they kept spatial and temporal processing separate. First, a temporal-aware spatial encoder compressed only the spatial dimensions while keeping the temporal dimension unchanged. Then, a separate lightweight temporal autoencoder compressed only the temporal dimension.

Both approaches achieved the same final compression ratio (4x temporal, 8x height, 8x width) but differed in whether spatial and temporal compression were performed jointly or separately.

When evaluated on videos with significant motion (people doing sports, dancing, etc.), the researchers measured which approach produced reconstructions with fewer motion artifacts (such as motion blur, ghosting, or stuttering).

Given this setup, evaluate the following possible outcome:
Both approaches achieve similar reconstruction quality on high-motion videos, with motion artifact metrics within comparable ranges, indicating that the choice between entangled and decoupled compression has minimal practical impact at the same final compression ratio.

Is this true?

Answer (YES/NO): NO